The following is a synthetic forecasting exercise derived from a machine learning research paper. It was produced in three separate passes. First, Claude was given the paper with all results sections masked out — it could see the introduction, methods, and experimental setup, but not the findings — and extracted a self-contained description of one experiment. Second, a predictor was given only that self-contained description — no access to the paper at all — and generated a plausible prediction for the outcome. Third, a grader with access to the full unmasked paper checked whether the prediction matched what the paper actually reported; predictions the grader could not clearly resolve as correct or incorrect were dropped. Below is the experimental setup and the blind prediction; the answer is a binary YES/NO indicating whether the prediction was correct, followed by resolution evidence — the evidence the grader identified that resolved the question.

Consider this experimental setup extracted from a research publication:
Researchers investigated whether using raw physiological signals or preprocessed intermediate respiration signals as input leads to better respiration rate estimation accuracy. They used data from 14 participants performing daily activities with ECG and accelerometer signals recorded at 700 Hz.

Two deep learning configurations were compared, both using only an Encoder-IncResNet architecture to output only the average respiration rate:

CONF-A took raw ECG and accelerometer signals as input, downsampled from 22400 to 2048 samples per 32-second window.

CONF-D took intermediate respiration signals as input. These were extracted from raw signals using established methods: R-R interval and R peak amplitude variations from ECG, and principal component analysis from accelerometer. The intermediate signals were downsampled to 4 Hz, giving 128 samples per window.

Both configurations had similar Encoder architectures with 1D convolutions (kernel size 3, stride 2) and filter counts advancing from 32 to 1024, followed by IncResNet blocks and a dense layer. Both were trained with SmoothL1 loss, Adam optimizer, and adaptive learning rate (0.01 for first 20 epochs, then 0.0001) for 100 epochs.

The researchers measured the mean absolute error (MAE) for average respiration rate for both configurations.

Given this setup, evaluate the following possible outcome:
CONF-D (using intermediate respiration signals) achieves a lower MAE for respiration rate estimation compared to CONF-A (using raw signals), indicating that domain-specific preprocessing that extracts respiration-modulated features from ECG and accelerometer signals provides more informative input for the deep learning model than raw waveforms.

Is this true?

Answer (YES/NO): YES